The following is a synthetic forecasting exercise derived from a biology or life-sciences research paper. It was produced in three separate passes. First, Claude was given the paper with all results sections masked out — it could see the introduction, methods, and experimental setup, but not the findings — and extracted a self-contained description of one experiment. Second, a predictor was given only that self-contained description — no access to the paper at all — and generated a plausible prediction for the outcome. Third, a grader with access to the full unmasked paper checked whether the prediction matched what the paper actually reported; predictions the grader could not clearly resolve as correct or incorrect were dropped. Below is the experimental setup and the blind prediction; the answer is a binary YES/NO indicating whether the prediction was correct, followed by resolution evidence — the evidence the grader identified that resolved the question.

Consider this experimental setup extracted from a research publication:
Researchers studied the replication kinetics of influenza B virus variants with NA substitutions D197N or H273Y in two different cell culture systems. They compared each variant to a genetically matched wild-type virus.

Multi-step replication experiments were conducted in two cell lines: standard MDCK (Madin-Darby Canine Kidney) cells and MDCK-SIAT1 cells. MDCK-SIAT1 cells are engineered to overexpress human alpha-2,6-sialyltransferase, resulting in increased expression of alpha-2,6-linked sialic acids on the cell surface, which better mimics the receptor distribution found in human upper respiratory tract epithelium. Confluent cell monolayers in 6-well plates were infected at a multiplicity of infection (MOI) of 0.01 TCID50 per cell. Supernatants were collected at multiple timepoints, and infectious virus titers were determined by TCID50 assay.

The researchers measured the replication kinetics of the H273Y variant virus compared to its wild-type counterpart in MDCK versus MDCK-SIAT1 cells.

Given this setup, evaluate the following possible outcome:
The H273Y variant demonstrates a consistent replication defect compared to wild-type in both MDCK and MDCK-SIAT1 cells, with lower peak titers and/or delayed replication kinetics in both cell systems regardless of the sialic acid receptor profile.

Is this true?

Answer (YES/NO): NO